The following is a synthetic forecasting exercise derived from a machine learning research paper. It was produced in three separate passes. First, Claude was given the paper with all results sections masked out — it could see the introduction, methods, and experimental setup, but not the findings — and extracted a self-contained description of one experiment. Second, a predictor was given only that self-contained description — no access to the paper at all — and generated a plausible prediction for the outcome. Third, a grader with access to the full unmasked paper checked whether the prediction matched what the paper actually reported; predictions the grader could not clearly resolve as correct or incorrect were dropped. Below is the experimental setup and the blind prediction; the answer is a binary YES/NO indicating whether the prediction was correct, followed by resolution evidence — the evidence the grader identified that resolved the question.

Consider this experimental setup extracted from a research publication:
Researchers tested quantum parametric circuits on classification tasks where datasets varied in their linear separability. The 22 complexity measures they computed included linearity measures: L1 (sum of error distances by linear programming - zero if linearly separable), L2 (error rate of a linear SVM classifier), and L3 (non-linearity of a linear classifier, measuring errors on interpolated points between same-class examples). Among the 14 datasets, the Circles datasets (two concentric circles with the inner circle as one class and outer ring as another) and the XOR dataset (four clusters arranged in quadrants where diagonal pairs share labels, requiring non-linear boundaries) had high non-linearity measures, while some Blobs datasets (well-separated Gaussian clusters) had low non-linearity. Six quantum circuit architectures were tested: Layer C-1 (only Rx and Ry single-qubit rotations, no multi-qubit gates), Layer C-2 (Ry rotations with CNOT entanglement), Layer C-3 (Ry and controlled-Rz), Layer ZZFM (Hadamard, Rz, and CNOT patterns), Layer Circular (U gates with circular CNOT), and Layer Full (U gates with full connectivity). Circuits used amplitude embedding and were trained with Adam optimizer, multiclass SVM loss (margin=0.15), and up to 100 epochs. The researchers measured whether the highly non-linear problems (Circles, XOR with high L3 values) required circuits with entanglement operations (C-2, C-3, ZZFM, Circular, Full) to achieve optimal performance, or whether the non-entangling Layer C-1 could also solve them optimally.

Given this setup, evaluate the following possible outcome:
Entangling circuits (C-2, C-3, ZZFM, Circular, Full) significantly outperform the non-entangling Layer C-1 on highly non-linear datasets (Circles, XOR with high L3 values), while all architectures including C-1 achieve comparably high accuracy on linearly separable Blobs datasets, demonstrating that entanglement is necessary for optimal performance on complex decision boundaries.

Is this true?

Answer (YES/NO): NO